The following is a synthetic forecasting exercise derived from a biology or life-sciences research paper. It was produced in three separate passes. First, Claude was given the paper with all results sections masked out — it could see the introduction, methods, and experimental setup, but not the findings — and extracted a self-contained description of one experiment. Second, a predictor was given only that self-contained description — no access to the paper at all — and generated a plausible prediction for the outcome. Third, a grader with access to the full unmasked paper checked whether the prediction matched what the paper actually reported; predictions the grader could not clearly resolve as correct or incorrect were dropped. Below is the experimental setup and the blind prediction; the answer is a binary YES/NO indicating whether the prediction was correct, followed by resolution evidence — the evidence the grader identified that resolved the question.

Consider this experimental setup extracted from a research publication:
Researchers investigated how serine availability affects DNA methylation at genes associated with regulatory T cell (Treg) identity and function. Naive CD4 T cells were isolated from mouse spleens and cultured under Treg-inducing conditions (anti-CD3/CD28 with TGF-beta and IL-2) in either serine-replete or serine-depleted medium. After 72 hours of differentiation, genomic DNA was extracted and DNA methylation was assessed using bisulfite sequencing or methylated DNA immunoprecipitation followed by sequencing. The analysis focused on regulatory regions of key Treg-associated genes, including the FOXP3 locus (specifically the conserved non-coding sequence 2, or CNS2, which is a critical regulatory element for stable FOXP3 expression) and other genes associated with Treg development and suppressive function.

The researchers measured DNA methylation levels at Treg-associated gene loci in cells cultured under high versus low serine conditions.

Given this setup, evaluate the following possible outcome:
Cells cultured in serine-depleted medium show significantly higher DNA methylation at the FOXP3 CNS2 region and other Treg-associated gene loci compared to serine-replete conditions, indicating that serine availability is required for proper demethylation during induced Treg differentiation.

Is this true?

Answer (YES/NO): NO